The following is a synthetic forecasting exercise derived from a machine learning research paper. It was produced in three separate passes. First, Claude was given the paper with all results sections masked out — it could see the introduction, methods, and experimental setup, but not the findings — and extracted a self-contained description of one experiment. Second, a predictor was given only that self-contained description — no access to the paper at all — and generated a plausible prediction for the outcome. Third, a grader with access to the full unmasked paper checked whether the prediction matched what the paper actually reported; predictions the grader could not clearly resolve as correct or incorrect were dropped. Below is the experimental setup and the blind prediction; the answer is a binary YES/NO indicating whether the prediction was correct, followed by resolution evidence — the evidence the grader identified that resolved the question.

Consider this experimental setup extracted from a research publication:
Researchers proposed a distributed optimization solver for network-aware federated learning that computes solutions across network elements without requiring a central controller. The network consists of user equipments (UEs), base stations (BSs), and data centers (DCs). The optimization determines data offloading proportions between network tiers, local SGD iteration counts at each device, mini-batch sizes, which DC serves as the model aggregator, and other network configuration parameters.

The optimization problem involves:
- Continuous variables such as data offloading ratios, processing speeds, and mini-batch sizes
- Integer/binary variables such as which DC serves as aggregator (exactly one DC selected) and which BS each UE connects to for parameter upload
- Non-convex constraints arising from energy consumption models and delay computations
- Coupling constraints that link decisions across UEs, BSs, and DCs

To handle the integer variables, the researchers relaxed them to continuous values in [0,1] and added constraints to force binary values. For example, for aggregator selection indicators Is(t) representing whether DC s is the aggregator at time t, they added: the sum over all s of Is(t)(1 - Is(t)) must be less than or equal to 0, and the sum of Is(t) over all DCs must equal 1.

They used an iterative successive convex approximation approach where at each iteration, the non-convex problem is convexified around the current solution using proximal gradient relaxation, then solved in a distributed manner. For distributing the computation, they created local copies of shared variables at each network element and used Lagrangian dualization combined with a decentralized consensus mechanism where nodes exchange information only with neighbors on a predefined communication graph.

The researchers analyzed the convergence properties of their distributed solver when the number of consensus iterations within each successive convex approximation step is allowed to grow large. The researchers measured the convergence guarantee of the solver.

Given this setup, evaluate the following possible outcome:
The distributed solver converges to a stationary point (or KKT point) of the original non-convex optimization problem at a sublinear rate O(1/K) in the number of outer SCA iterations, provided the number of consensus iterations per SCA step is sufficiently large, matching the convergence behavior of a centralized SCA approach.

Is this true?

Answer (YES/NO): NO